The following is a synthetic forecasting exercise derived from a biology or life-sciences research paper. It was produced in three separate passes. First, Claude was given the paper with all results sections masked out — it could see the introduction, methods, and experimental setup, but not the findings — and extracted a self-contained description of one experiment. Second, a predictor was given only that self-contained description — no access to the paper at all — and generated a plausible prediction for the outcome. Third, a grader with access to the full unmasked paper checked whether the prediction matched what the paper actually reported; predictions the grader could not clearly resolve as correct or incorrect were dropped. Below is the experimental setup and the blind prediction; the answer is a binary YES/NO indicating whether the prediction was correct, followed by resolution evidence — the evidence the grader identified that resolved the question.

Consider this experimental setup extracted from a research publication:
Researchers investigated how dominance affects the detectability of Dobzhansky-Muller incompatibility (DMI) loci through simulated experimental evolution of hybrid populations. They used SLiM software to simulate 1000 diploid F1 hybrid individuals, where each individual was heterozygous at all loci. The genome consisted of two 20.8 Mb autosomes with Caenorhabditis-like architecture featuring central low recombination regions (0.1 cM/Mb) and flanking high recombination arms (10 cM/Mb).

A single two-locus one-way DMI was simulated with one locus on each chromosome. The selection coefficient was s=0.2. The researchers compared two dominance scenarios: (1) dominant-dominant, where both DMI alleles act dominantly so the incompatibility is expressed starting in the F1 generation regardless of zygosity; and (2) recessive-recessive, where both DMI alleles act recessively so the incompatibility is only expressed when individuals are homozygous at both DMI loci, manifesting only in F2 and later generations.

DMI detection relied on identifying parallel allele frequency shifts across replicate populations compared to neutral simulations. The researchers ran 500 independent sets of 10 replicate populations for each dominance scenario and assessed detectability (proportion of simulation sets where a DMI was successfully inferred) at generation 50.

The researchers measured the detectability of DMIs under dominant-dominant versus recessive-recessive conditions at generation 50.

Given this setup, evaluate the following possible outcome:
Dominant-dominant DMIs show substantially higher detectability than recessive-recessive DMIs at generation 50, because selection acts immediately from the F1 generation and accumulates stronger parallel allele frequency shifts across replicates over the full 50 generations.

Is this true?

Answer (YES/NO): NO